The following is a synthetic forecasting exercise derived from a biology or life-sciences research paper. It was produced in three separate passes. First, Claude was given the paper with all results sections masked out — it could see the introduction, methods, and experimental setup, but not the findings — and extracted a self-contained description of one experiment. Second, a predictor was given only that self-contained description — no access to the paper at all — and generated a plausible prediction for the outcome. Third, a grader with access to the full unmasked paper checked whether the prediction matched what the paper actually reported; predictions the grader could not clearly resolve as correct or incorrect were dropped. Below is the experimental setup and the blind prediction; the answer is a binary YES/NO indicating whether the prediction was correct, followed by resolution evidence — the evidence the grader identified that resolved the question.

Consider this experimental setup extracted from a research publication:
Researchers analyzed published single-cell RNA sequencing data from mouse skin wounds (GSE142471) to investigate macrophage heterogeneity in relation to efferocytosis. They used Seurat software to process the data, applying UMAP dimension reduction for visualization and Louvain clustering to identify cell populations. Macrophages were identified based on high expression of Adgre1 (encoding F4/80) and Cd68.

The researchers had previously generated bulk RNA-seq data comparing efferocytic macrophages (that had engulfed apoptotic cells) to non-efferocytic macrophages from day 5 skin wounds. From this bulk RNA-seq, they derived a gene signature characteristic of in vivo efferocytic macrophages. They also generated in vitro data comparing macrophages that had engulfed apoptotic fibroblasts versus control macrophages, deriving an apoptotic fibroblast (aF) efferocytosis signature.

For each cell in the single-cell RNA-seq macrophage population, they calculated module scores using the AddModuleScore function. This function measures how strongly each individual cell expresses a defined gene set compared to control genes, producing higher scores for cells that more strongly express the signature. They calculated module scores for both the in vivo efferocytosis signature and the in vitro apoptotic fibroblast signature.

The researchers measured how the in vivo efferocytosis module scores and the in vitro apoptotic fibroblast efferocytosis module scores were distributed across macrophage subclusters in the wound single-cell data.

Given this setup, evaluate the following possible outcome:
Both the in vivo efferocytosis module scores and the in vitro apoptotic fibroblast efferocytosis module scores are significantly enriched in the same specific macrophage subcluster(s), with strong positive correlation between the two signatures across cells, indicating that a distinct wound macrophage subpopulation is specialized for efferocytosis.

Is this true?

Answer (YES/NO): NO